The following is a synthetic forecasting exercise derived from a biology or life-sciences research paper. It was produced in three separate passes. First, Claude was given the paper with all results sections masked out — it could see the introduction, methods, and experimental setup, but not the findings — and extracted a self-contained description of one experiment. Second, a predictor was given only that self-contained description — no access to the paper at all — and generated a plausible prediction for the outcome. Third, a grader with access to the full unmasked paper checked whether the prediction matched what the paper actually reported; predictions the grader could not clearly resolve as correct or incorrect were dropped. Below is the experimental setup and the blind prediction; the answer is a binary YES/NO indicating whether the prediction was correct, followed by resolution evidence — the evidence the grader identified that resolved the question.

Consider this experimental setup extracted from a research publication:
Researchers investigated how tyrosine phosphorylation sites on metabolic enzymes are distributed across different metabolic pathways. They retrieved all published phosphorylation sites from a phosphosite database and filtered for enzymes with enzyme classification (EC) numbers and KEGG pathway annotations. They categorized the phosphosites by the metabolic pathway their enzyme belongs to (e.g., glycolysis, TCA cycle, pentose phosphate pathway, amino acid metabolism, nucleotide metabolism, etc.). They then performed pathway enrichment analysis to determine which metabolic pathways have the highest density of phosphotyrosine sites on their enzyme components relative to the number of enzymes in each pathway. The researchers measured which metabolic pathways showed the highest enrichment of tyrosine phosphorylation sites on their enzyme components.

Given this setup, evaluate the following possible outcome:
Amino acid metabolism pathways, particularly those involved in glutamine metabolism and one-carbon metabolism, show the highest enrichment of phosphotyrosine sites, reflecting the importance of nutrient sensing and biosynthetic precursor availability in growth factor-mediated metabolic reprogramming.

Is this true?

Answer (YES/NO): NO